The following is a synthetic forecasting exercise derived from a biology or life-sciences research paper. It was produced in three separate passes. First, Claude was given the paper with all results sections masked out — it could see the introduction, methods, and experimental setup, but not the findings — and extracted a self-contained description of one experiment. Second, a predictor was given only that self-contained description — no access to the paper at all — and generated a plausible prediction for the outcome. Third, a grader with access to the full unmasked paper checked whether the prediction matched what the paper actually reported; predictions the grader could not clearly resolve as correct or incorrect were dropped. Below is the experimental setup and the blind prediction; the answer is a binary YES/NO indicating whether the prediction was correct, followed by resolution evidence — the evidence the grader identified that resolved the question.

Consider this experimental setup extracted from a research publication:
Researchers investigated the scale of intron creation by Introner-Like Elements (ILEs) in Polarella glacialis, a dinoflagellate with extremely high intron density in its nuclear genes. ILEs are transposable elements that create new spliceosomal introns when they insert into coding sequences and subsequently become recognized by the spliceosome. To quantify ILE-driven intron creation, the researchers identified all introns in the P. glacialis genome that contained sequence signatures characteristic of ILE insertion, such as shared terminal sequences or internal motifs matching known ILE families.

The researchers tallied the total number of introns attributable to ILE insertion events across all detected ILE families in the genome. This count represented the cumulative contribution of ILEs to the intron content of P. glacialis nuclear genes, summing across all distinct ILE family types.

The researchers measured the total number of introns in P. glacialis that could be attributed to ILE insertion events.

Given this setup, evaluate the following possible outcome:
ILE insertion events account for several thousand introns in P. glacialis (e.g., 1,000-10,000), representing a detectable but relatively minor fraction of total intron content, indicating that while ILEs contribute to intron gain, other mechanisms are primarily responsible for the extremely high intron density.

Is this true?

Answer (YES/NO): NO